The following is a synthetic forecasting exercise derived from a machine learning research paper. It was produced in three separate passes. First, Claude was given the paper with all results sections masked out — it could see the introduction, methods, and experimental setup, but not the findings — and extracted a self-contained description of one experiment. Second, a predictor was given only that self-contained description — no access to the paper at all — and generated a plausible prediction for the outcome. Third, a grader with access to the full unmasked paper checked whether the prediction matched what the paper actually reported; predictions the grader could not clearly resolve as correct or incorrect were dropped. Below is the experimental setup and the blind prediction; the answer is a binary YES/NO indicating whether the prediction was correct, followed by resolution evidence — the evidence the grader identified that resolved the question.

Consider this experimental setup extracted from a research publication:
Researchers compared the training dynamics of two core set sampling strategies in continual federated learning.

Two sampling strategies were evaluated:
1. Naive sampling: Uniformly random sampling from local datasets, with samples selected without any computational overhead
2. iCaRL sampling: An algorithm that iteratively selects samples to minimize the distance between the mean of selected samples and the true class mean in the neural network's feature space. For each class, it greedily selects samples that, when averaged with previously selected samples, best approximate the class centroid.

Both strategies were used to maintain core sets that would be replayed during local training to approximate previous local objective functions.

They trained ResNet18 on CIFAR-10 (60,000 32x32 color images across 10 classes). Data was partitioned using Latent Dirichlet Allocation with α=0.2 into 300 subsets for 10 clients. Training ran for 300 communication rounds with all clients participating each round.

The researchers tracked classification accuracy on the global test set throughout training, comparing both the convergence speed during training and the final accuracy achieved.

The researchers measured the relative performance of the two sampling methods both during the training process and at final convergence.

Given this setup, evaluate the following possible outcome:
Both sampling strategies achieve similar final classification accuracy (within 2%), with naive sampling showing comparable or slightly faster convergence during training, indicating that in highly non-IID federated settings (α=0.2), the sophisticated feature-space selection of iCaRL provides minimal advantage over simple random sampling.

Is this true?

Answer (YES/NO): NO